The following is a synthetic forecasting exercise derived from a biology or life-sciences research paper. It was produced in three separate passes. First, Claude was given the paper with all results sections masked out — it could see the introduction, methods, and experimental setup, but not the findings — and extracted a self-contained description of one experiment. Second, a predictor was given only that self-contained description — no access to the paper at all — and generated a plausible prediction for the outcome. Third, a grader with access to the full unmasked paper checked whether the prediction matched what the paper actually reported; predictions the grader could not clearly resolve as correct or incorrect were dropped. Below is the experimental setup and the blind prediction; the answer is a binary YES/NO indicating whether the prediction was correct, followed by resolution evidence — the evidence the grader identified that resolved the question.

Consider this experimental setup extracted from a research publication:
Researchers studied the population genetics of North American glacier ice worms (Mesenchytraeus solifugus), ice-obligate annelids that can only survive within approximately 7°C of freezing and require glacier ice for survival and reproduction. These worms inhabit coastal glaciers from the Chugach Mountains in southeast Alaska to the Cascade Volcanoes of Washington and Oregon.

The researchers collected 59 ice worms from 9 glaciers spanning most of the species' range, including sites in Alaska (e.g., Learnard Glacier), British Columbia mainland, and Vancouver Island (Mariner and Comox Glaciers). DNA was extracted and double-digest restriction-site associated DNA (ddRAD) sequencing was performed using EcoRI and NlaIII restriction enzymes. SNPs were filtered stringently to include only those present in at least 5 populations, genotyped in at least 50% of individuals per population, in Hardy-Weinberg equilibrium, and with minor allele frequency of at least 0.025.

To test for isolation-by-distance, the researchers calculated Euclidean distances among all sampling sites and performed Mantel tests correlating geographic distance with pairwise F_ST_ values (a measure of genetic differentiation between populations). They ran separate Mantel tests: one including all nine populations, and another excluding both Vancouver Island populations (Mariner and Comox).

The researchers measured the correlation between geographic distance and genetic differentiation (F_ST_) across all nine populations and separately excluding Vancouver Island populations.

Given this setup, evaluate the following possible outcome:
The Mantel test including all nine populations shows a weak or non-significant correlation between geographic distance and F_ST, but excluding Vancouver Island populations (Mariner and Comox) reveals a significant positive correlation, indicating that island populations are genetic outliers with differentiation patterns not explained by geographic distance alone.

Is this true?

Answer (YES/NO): NO